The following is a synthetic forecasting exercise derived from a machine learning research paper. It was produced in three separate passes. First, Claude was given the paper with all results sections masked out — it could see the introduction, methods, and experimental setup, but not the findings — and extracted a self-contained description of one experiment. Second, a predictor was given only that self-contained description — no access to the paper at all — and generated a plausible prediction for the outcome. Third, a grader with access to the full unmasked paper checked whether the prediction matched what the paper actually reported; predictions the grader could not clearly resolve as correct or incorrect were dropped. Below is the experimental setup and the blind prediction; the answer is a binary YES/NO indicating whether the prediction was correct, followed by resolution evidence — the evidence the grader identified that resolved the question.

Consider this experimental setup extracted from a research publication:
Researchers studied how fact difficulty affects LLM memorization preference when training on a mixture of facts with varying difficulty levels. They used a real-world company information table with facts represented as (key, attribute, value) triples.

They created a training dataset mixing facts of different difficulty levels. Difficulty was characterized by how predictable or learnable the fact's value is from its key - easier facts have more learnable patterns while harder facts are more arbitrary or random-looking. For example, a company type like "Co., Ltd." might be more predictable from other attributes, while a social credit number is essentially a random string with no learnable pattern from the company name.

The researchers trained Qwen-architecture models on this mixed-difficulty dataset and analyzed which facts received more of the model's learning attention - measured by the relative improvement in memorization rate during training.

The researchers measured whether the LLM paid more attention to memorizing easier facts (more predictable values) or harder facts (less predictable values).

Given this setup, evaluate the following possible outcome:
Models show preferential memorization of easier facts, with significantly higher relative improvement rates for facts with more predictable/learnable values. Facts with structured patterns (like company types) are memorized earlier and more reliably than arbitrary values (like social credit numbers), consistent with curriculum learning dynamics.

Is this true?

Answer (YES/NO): NO